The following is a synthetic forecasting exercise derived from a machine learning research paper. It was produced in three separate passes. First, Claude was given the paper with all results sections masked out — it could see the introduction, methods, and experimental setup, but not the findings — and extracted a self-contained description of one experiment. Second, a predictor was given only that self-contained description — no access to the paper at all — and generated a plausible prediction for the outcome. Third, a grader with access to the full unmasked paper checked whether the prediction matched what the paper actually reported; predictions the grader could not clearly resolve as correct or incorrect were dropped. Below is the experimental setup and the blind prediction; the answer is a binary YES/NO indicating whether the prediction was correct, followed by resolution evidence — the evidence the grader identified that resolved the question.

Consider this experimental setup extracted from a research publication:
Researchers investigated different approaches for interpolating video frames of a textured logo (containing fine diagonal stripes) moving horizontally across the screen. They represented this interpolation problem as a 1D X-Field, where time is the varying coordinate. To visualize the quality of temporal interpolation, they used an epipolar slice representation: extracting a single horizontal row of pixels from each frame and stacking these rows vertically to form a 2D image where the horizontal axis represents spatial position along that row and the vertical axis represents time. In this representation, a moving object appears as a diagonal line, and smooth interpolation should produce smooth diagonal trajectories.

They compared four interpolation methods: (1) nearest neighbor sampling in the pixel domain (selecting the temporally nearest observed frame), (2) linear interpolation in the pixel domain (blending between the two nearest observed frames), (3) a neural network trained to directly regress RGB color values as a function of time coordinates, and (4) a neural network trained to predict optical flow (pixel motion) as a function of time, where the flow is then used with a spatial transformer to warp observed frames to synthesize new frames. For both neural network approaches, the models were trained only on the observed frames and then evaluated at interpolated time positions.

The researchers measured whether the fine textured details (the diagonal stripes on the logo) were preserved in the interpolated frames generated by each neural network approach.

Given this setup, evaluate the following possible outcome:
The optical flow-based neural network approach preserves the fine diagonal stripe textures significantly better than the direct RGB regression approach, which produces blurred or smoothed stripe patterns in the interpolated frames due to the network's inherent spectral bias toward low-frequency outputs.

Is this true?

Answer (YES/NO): NO